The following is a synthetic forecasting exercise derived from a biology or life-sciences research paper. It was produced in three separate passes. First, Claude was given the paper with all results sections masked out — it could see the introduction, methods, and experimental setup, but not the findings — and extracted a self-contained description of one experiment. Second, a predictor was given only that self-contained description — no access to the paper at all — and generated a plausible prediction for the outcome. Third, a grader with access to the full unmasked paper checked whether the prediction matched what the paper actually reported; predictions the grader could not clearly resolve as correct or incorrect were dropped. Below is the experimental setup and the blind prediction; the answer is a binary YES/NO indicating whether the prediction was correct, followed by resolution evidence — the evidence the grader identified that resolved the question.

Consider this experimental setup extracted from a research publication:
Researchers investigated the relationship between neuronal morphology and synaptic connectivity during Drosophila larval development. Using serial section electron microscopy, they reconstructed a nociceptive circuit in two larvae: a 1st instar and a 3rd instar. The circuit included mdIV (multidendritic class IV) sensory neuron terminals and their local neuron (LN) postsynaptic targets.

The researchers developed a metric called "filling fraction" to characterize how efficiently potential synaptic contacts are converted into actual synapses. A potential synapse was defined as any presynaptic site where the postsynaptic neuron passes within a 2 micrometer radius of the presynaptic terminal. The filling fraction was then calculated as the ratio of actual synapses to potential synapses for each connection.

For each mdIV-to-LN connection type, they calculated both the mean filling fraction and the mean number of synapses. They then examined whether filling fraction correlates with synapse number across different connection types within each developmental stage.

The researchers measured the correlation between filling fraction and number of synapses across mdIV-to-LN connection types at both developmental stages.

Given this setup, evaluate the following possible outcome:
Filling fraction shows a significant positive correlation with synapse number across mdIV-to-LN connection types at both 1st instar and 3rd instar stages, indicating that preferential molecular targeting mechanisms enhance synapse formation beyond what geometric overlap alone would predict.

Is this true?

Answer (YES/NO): NO